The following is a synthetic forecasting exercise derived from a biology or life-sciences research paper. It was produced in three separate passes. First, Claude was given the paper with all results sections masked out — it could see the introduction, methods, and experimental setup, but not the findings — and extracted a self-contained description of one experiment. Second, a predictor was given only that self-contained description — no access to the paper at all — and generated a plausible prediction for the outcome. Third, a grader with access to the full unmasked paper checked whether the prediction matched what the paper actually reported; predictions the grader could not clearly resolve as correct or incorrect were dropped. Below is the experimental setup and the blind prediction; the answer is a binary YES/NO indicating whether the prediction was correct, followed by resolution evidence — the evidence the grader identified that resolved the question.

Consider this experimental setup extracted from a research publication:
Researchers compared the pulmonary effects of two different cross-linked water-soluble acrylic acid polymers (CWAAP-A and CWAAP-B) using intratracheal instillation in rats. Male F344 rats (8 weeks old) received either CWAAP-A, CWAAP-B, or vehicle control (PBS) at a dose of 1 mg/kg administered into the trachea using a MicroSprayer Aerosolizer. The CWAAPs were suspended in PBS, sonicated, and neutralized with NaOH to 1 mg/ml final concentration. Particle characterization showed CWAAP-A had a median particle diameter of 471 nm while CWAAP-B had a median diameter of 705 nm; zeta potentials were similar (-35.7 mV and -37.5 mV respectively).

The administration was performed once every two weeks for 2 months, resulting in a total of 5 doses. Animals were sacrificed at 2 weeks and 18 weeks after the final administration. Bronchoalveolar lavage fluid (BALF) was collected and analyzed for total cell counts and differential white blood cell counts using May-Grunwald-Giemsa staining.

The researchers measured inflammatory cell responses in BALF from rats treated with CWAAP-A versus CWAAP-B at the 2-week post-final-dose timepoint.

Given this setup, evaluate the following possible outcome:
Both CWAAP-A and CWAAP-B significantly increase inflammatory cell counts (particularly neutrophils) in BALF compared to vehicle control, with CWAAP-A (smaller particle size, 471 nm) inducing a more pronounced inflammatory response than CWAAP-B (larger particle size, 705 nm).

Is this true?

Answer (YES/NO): NO